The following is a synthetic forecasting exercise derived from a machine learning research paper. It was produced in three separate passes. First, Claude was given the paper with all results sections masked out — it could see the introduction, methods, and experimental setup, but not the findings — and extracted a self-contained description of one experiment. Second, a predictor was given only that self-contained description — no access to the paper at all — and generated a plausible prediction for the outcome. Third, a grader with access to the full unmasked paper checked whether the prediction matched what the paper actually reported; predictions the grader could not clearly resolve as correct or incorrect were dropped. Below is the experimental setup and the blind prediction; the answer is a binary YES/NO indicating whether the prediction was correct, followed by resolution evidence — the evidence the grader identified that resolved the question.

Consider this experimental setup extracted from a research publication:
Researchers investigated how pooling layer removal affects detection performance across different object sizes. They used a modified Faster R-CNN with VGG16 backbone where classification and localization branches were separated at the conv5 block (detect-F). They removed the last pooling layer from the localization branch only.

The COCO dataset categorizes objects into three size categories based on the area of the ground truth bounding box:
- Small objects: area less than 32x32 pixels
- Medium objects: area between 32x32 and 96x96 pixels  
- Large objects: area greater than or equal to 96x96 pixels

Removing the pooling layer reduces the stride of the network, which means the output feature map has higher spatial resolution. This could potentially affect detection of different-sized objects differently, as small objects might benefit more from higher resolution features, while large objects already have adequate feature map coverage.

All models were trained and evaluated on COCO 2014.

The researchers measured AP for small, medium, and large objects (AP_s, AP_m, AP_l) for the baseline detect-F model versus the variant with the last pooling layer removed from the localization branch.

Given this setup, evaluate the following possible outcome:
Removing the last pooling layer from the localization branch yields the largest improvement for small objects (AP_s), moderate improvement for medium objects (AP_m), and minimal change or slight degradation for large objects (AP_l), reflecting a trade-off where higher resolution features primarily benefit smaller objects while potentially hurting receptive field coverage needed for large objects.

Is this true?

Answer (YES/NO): NO